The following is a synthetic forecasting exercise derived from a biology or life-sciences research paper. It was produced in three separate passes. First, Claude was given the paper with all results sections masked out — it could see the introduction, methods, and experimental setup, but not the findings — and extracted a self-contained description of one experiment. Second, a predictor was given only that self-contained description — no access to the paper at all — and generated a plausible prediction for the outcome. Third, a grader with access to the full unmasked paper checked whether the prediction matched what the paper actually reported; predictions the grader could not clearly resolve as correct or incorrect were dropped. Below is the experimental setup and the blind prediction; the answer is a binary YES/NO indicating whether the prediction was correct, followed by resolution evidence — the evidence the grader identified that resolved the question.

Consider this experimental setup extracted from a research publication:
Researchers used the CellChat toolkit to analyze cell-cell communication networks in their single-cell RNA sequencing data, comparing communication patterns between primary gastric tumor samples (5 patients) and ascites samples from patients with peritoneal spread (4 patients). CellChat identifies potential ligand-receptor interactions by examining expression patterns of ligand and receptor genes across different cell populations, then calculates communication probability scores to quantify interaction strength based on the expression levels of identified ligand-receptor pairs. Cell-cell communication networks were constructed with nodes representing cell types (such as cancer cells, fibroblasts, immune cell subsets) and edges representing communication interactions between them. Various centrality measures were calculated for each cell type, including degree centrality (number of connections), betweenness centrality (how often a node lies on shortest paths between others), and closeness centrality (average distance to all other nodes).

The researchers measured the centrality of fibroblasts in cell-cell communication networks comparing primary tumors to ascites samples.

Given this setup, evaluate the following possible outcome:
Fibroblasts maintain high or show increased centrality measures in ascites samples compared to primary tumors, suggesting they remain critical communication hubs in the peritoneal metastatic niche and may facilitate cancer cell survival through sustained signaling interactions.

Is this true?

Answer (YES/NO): NO